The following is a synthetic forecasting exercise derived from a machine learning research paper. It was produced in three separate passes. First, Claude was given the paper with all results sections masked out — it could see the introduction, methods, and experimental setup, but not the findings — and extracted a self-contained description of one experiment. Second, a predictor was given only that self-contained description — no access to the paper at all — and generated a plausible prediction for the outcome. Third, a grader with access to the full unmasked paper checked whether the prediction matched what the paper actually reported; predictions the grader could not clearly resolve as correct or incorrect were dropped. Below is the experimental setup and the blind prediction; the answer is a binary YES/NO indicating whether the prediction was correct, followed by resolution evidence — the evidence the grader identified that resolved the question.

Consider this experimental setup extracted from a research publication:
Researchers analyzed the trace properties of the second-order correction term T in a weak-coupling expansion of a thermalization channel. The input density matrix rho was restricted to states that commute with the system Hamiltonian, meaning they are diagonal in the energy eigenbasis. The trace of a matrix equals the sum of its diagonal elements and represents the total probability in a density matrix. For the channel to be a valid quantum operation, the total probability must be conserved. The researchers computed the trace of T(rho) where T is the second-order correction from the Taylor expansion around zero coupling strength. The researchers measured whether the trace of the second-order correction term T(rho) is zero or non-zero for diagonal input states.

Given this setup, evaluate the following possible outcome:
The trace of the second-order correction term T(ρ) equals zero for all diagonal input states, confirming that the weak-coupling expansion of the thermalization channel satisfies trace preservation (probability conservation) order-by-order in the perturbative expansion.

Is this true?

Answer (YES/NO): YES